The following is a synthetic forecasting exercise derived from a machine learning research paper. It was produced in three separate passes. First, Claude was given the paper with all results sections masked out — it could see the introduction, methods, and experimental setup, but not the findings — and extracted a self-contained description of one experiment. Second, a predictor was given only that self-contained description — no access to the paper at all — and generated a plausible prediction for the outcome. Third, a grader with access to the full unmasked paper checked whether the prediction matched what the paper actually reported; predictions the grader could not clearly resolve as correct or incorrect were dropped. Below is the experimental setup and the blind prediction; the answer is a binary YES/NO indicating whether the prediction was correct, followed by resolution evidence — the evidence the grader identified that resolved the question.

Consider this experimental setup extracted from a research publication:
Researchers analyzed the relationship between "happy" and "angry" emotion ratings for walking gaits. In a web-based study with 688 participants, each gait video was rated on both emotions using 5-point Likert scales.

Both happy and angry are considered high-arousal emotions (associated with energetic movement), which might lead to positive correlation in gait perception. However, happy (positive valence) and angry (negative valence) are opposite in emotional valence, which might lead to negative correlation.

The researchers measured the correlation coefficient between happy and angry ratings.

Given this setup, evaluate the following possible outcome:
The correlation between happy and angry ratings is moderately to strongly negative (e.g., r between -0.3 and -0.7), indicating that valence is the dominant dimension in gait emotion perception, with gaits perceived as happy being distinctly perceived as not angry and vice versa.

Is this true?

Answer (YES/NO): NO